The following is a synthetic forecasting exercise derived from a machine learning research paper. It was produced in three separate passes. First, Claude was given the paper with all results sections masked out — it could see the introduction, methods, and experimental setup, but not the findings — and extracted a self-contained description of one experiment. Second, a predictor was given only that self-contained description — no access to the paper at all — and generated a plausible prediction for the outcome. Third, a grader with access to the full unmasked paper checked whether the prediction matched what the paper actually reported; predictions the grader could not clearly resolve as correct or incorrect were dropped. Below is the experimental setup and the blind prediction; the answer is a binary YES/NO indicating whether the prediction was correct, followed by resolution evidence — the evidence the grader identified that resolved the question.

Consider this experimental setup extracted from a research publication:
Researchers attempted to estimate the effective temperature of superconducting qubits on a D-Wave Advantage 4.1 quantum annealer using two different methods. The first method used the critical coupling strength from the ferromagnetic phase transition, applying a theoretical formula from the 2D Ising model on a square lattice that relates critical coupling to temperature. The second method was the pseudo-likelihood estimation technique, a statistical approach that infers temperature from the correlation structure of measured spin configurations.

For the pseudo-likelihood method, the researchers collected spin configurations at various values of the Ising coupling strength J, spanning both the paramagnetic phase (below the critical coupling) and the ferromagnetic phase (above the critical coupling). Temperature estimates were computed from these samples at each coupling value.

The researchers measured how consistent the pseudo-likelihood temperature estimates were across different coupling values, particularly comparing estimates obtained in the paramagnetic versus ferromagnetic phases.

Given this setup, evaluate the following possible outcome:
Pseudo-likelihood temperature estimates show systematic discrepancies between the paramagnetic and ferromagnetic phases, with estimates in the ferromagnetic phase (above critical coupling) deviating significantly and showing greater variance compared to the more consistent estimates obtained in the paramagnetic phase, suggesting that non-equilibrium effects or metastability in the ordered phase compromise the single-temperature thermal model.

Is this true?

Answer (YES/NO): NO